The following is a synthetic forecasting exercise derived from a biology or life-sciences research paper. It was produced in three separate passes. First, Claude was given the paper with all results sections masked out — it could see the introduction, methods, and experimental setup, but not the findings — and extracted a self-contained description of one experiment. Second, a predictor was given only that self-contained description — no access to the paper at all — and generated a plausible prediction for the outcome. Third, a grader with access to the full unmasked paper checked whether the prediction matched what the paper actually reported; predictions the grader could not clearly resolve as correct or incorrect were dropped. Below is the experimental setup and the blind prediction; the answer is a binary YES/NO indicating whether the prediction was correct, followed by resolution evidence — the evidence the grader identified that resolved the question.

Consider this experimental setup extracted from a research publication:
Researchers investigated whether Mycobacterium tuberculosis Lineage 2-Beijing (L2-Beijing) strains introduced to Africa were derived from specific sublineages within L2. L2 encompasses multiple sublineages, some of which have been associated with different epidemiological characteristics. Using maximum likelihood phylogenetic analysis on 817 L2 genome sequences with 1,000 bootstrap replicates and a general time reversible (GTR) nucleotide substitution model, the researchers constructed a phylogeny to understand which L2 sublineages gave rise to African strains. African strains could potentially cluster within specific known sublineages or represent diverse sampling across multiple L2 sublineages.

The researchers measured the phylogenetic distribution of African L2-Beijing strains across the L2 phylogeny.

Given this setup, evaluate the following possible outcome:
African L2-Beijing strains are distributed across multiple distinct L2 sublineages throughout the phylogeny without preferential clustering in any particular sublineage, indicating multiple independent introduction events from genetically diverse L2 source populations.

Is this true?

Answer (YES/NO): NO